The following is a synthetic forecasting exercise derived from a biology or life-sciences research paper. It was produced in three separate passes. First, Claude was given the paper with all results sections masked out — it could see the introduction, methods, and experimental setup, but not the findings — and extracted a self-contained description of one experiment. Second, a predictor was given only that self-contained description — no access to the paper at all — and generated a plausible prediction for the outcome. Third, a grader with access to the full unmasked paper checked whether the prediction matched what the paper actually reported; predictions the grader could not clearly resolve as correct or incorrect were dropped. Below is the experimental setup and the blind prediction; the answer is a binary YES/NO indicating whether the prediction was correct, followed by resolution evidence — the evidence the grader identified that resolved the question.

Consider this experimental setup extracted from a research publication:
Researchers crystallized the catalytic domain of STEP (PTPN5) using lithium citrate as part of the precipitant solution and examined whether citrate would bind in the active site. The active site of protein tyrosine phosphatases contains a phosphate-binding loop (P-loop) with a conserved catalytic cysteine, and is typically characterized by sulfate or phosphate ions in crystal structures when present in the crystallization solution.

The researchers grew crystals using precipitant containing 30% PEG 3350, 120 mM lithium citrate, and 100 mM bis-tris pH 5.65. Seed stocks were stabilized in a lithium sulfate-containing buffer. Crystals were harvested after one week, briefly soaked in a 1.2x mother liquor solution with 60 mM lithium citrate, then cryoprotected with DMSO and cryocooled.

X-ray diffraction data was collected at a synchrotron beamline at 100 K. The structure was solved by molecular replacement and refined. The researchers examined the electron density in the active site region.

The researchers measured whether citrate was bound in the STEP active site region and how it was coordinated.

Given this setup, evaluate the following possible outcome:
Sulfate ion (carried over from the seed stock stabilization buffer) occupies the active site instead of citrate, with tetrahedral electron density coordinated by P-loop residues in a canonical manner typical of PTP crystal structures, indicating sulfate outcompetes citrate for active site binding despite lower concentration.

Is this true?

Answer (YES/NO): NO